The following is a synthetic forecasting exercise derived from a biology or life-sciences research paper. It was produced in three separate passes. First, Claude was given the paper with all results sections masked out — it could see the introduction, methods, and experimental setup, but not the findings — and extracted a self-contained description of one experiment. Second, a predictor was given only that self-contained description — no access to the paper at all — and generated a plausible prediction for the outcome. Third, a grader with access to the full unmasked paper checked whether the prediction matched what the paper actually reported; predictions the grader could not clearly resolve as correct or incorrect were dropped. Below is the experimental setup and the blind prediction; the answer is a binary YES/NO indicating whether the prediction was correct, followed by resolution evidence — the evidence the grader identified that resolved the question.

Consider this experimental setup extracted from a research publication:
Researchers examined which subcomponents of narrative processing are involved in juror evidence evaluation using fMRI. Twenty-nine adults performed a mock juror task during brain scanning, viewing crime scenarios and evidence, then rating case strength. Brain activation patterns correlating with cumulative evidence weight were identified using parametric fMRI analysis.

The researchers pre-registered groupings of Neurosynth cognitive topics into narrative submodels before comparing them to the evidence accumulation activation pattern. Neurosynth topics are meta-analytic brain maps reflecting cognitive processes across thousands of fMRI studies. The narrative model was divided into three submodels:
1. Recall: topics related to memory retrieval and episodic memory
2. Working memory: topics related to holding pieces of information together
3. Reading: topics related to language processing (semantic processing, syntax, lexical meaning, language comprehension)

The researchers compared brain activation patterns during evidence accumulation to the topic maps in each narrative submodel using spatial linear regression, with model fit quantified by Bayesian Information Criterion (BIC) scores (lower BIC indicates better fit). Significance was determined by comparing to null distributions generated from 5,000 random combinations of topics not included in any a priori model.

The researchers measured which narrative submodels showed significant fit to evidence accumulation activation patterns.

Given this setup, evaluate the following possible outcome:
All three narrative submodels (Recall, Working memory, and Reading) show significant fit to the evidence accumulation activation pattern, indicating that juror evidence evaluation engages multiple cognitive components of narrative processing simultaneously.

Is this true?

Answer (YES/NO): NO